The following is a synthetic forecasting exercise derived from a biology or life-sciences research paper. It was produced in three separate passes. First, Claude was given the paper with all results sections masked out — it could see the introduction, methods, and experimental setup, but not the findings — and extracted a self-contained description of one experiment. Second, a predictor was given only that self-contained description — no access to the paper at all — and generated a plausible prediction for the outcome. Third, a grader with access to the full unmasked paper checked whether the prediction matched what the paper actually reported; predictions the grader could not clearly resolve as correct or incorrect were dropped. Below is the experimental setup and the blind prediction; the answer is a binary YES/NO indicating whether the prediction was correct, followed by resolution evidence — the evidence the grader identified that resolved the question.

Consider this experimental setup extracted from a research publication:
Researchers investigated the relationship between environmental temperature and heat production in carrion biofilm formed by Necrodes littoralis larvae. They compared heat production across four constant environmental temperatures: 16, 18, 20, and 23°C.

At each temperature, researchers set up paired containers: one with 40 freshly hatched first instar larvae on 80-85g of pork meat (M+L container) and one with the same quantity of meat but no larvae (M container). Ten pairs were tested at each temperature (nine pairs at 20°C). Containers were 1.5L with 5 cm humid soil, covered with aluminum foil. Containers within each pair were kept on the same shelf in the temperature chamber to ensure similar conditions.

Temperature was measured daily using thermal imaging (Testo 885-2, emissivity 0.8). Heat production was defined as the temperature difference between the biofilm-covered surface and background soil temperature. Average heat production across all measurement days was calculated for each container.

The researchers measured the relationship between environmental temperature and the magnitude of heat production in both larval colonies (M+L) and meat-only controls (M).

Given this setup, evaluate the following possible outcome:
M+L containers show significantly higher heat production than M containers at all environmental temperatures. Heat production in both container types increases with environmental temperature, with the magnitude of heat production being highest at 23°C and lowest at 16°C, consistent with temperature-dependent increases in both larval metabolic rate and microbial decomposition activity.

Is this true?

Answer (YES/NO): NO